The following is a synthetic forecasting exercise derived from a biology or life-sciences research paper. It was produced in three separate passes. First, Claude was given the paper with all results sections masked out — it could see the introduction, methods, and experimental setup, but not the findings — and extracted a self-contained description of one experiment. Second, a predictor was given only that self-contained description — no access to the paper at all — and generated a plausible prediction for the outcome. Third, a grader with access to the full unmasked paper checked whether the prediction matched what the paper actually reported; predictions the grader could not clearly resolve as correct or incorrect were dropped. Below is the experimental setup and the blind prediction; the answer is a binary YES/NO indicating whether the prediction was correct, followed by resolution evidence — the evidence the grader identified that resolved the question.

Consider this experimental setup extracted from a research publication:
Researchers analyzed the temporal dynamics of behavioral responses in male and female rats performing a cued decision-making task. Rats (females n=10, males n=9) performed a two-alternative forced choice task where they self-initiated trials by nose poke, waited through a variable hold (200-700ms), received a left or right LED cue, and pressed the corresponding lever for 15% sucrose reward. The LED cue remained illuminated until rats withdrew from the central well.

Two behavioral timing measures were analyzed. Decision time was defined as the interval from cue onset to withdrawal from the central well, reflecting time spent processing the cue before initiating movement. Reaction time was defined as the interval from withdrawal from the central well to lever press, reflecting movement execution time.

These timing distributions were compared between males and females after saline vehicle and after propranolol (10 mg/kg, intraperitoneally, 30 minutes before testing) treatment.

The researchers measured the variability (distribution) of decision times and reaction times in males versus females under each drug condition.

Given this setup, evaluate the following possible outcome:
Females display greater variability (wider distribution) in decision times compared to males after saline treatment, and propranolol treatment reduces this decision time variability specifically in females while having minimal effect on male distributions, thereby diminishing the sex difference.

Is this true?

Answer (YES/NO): NO